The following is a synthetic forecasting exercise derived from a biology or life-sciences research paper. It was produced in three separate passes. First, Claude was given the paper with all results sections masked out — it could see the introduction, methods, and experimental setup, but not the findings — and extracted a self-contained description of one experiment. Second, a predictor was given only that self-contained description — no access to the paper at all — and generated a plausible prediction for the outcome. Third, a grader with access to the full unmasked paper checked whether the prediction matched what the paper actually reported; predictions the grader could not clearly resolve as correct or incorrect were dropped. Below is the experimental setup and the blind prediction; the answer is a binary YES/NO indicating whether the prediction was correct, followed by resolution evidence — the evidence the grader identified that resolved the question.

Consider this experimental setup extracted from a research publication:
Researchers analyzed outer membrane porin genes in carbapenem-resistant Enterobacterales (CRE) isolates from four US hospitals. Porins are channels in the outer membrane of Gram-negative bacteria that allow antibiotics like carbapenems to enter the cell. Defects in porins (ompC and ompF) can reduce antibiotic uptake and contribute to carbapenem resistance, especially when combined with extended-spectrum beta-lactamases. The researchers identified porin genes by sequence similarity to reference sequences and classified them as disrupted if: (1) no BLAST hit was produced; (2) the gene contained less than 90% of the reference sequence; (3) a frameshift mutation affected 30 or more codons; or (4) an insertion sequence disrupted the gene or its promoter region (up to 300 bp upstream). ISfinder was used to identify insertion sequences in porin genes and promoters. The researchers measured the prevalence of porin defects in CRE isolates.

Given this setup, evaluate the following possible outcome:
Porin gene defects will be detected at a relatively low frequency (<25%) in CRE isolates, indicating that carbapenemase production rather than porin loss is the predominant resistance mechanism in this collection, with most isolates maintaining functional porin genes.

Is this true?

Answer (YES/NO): NO